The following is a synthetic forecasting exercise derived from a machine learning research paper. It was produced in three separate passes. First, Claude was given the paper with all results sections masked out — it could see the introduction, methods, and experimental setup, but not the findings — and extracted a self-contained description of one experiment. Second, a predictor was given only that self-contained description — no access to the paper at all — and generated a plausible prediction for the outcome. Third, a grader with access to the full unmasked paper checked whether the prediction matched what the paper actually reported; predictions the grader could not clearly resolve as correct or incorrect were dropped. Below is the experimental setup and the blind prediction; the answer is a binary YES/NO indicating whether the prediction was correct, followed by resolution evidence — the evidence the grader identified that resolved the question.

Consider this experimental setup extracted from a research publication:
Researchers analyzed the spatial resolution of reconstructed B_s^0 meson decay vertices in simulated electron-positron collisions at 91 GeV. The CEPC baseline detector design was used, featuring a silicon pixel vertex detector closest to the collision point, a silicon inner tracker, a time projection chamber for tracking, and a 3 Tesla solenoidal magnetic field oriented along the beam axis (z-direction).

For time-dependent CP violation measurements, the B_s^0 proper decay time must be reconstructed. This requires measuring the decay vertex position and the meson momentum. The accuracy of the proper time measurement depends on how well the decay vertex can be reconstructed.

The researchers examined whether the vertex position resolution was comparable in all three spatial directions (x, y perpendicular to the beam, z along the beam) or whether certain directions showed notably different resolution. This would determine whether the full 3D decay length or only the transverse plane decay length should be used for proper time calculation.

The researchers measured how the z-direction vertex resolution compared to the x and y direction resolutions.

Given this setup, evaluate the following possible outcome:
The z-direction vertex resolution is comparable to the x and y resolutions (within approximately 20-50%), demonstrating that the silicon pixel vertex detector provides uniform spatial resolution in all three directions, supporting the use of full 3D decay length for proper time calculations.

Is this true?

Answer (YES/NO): NO